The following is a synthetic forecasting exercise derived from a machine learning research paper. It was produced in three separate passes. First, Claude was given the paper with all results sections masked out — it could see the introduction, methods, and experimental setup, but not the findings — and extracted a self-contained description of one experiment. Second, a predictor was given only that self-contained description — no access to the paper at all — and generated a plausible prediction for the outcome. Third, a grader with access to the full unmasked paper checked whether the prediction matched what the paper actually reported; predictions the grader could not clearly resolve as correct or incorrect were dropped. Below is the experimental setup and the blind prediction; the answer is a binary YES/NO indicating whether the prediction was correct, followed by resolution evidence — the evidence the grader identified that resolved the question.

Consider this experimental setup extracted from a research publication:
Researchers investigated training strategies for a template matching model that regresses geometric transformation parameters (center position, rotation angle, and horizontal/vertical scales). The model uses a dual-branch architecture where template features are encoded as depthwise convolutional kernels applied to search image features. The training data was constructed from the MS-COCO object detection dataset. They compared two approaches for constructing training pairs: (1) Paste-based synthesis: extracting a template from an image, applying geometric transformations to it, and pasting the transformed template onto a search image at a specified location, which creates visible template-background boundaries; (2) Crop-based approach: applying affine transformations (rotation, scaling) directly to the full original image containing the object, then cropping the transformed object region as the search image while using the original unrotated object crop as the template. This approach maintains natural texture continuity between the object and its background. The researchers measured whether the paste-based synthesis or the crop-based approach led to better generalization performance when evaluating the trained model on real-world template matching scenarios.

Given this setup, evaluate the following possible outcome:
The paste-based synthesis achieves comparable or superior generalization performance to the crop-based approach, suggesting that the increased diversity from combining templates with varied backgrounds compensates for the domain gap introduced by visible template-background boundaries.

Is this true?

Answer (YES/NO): NO